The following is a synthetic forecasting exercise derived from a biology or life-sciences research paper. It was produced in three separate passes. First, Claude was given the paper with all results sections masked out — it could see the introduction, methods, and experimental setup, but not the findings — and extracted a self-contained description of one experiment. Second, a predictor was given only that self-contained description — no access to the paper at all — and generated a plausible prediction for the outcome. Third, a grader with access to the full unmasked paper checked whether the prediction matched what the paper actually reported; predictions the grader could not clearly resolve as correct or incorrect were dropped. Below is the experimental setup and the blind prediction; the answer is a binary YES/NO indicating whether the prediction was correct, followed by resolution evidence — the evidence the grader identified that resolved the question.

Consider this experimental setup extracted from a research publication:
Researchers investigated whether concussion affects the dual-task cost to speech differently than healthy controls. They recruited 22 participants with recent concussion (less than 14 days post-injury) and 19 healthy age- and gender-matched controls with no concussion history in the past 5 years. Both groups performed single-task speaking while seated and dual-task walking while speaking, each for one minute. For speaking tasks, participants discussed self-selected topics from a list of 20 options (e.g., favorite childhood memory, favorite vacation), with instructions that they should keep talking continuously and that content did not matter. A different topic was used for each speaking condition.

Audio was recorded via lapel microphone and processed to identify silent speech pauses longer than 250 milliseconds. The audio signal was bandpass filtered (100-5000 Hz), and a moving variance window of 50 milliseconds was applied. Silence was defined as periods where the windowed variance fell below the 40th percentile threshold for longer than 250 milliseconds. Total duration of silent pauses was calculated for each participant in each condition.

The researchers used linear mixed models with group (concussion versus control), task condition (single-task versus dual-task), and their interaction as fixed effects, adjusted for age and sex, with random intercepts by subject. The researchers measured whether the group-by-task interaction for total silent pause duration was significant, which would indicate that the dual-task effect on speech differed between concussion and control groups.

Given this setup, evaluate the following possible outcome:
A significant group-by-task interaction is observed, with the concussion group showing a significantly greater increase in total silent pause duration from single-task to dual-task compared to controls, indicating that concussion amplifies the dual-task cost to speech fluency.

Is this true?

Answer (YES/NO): NO